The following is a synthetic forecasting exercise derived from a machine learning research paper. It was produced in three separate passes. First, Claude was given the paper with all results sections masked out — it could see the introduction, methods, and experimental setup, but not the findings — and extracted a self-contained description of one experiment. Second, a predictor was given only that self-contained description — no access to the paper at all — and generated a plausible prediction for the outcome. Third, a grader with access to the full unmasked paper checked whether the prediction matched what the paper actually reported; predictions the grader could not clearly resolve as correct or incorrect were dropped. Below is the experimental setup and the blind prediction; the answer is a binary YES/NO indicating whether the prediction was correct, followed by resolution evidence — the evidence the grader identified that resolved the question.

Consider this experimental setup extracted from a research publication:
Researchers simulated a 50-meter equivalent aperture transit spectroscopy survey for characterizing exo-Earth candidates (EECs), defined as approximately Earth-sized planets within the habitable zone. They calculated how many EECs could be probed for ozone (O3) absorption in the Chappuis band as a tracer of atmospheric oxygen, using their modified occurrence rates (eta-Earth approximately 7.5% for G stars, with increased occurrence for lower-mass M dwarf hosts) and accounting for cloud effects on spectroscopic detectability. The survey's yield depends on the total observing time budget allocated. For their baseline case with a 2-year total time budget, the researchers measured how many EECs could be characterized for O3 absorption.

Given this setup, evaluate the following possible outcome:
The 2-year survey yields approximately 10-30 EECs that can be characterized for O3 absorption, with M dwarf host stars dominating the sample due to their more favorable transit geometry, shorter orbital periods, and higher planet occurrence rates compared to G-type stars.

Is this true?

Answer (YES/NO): NO